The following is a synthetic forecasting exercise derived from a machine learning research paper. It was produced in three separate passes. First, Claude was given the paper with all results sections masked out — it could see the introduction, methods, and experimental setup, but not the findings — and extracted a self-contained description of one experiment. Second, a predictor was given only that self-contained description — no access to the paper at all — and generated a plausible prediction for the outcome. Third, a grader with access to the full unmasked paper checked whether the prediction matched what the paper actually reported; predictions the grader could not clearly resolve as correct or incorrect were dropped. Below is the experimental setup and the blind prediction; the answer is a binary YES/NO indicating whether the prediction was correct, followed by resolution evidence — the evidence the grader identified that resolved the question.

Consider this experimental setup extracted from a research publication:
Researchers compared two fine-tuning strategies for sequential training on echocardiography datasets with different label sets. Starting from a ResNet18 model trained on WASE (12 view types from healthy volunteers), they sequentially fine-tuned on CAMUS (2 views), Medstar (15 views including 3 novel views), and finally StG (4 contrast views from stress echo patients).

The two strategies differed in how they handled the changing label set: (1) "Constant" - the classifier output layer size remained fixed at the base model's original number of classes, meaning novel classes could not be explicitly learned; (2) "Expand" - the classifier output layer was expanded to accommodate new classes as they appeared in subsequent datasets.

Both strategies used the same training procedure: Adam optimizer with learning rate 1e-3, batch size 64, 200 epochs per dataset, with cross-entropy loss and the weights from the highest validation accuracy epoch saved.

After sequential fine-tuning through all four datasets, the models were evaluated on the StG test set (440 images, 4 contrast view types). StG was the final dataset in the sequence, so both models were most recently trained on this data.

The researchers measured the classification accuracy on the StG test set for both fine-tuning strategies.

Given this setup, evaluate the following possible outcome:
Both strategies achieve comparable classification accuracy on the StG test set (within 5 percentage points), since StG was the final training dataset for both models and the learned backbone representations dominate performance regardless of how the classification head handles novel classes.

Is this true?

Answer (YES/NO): YES